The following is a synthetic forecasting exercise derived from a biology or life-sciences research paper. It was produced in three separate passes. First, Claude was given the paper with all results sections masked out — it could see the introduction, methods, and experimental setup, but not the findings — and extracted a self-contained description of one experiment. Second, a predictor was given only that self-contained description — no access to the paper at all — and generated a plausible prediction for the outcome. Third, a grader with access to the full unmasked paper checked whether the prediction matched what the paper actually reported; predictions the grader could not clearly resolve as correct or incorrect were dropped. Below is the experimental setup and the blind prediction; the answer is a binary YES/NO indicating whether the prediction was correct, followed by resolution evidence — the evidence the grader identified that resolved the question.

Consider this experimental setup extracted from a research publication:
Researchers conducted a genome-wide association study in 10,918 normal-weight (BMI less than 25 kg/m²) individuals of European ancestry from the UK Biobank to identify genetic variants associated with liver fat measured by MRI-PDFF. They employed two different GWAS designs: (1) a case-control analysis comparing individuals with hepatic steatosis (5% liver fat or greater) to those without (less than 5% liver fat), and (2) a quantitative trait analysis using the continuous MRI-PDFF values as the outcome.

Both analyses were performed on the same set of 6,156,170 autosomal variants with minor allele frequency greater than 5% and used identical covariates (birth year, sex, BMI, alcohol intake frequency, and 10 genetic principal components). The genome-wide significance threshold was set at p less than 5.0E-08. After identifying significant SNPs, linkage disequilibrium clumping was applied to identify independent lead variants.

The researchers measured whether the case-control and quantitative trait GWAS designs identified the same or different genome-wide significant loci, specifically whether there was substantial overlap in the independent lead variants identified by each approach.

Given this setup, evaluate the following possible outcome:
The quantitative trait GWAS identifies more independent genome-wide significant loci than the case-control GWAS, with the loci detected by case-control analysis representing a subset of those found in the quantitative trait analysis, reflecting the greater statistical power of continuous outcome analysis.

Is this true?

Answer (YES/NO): YES